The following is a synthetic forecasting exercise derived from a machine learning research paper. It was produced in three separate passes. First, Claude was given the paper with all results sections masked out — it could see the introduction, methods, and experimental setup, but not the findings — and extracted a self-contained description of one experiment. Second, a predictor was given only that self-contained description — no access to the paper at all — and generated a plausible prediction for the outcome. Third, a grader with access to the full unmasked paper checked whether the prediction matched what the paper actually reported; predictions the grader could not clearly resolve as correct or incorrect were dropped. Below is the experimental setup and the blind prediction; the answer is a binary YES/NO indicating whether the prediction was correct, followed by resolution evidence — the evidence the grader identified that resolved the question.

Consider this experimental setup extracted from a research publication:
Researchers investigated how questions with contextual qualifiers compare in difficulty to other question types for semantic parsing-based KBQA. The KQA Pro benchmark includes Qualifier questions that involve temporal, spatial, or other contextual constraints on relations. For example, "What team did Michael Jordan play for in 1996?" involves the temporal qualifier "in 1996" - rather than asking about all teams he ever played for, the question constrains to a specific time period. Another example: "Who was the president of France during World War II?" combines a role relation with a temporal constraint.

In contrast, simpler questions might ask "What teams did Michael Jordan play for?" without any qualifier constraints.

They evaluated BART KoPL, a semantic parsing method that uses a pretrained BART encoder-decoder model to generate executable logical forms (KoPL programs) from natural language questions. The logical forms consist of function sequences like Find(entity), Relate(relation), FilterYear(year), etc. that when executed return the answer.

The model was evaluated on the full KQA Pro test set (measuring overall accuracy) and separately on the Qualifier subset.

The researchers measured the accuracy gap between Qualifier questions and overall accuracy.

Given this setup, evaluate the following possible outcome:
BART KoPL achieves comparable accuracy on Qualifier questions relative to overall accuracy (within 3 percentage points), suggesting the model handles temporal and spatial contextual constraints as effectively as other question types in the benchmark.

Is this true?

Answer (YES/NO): NO